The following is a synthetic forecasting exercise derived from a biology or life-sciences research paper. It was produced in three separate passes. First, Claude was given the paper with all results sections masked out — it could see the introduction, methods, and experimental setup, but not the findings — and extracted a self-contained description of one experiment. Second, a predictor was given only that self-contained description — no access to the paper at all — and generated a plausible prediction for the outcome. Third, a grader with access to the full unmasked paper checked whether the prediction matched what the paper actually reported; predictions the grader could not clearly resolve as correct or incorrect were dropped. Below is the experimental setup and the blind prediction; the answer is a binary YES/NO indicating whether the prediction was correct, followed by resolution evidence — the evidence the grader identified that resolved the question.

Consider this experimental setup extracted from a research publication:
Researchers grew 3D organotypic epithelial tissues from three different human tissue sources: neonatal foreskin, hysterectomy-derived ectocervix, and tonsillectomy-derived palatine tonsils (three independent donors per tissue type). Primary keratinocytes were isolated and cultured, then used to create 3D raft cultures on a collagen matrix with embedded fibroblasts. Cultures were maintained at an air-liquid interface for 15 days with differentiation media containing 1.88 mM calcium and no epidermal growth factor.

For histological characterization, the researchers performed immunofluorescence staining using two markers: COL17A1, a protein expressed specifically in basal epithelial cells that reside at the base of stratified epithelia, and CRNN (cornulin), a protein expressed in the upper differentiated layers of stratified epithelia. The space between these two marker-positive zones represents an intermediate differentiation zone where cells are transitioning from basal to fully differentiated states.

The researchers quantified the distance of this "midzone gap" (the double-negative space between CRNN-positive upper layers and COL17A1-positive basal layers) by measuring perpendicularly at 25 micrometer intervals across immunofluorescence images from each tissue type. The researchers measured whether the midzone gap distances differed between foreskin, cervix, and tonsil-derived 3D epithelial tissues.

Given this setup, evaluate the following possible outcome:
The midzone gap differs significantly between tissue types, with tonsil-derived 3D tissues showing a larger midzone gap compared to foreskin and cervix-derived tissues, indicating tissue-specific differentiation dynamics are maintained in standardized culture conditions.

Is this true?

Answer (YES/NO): NO